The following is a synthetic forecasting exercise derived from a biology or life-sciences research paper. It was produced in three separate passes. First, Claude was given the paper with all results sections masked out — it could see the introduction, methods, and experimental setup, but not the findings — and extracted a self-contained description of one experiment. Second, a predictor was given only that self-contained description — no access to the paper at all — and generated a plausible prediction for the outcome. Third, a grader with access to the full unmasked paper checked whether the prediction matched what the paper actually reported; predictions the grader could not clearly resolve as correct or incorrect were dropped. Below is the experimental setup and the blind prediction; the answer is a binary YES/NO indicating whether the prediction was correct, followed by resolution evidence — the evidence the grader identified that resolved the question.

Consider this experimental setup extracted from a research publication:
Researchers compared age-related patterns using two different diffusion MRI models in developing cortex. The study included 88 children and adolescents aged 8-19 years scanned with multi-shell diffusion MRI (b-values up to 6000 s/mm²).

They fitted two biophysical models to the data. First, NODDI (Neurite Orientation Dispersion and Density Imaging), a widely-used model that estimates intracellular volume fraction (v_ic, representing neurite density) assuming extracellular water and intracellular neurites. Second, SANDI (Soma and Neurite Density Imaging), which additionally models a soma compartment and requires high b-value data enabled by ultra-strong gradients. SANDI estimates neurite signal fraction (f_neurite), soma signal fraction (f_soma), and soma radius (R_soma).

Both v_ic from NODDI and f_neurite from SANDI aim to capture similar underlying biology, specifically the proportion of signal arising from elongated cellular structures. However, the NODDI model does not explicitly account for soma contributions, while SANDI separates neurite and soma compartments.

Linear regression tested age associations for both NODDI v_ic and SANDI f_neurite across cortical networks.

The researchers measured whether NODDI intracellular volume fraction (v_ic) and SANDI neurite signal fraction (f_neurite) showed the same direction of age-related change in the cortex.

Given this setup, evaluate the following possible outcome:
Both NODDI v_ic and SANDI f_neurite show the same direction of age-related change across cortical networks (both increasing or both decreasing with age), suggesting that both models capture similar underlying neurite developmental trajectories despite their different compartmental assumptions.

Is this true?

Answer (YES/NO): YES